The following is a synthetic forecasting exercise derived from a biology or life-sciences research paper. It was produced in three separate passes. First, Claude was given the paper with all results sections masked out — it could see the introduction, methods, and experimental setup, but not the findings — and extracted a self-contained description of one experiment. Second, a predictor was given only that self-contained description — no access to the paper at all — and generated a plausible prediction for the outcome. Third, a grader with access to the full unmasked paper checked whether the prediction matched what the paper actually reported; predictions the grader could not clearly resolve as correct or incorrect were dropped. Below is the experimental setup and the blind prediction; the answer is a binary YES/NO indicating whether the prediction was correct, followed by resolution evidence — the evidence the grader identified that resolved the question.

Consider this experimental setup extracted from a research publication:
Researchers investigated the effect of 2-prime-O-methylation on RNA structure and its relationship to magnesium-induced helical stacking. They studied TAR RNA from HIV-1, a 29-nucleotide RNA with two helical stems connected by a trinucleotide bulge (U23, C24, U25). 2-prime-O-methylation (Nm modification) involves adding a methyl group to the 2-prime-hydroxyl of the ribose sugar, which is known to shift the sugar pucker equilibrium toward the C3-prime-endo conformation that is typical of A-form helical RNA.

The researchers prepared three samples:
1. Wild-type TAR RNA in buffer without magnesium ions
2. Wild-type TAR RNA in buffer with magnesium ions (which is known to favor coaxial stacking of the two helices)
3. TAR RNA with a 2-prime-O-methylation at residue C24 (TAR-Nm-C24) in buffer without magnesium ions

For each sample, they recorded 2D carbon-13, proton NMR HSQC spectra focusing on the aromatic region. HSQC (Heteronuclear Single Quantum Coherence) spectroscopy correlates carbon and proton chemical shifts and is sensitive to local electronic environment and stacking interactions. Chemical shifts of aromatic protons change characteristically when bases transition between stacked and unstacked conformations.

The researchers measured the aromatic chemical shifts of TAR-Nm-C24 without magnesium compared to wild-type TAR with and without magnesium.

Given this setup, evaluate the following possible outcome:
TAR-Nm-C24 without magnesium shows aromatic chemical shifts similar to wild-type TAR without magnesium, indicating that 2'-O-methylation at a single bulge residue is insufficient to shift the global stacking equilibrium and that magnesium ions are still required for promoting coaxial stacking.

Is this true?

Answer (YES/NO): NO